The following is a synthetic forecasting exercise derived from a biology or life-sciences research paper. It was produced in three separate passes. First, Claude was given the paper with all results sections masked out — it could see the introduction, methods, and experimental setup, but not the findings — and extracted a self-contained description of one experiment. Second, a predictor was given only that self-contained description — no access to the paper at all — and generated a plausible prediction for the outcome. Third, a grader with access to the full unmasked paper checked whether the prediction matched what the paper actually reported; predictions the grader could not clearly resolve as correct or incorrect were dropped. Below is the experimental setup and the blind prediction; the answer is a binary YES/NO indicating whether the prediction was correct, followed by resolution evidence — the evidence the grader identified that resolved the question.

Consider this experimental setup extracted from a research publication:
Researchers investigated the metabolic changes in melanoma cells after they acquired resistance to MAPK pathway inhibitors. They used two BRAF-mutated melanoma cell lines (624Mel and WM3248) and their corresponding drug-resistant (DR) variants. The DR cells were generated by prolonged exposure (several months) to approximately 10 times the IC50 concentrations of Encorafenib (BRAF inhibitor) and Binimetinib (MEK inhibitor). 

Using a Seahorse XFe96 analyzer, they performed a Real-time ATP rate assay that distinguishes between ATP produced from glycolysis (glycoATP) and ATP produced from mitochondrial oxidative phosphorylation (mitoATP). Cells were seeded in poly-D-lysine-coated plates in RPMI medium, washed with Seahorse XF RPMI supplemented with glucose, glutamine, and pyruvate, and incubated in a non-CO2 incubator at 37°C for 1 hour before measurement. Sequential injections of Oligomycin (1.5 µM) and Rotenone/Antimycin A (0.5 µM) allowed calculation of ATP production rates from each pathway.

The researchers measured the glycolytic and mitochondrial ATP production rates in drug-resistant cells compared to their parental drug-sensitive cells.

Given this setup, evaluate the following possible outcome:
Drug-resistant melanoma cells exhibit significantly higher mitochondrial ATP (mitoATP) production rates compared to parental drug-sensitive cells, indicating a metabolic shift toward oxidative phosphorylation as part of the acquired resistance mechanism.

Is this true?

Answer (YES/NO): YES